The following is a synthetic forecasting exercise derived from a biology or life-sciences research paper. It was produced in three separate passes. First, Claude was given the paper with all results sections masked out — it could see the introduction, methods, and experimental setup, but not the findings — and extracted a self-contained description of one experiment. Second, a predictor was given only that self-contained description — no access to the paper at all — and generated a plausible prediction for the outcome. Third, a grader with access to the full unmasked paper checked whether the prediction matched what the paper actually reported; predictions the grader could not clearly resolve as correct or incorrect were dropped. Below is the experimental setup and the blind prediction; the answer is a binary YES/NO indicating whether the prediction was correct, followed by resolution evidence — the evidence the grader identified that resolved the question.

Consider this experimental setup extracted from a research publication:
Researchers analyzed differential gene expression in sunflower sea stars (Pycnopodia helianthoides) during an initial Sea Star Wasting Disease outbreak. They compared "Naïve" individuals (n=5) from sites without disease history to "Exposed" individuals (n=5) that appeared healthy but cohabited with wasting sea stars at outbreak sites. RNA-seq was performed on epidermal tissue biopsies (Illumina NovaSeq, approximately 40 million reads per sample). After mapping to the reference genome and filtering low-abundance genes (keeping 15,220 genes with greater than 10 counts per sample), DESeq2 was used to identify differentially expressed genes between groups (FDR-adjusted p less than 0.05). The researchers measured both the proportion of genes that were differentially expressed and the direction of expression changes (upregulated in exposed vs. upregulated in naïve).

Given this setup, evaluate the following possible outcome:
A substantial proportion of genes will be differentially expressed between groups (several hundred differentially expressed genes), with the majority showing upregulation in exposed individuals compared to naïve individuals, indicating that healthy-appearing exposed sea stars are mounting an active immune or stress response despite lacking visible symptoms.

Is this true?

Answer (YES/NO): YES